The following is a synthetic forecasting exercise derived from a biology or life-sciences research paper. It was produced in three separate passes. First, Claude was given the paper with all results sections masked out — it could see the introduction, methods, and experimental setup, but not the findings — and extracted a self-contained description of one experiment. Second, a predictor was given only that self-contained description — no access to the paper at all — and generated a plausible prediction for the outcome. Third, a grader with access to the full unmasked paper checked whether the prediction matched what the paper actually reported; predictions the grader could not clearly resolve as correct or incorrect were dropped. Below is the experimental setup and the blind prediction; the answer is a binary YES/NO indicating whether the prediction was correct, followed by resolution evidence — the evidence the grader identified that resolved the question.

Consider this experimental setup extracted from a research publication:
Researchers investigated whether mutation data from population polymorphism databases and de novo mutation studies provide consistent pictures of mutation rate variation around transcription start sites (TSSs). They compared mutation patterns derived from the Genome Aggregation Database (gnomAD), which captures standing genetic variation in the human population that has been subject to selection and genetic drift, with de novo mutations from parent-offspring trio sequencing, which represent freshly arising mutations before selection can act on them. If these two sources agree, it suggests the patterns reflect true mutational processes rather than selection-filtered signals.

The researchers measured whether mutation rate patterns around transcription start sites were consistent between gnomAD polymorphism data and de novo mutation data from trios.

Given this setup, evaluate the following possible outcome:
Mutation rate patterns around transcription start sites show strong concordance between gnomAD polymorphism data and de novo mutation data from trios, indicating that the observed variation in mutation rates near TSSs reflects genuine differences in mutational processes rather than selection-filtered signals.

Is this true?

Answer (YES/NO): YES